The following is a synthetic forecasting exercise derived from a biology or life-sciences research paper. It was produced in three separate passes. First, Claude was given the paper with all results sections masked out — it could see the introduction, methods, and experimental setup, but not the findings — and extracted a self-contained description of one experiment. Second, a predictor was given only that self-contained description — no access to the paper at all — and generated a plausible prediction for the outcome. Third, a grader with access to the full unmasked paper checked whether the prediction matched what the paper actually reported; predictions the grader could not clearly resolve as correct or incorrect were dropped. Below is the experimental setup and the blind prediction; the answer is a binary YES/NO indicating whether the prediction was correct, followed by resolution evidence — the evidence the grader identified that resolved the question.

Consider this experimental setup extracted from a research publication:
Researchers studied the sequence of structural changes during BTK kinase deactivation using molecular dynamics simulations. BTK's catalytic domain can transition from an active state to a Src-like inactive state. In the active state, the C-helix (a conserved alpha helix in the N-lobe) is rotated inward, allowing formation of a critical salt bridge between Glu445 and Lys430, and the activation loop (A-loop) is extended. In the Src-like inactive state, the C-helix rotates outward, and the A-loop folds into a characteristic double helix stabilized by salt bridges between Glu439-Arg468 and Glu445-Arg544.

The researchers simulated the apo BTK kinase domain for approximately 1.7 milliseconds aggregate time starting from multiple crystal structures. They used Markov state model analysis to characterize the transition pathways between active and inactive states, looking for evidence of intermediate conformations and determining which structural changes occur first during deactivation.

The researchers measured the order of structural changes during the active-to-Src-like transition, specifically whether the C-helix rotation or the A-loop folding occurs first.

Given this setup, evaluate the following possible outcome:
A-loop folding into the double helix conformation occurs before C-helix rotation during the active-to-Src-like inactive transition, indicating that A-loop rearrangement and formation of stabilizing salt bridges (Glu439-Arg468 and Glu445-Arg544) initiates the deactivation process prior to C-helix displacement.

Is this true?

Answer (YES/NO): NO